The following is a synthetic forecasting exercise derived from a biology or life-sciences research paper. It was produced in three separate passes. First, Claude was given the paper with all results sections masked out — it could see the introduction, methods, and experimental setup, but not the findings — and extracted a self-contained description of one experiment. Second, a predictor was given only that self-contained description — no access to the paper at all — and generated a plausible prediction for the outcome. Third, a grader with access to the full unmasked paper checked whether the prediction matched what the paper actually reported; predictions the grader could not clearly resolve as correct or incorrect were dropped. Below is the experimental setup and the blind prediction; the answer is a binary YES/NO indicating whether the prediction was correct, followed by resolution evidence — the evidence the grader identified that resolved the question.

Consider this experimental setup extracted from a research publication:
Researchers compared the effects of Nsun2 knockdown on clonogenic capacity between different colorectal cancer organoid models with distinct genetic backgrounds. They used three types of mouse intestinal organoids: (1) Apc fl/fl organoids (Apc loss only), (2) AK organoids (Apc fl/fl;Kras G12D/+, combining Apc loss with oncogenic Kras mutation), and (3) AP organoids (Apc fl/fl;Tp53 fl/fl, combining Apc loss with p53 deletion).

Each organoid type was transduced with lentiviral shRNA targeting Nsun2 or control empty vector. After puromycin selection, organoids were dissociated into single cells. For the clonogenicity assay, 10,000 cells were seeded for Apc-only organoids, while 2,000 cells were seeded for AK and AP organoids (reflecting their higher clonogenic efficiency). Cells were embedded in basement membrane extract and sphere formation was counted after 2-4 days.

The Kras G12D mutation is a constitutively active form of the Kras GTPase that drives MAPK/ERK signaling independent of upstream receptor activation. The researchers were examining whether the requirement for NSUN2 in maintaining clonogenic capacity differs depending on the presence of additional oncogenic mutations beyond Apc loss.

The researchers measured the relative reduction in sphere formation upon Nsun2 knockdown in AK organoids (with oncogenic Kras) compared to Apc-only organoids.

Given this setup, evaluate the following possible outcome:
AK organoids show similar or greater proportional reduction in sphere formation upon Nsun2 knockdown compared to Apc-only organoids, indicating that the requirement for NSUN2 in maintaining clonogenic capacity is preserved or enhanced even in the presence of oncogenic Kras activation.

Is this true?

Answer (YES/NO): NO